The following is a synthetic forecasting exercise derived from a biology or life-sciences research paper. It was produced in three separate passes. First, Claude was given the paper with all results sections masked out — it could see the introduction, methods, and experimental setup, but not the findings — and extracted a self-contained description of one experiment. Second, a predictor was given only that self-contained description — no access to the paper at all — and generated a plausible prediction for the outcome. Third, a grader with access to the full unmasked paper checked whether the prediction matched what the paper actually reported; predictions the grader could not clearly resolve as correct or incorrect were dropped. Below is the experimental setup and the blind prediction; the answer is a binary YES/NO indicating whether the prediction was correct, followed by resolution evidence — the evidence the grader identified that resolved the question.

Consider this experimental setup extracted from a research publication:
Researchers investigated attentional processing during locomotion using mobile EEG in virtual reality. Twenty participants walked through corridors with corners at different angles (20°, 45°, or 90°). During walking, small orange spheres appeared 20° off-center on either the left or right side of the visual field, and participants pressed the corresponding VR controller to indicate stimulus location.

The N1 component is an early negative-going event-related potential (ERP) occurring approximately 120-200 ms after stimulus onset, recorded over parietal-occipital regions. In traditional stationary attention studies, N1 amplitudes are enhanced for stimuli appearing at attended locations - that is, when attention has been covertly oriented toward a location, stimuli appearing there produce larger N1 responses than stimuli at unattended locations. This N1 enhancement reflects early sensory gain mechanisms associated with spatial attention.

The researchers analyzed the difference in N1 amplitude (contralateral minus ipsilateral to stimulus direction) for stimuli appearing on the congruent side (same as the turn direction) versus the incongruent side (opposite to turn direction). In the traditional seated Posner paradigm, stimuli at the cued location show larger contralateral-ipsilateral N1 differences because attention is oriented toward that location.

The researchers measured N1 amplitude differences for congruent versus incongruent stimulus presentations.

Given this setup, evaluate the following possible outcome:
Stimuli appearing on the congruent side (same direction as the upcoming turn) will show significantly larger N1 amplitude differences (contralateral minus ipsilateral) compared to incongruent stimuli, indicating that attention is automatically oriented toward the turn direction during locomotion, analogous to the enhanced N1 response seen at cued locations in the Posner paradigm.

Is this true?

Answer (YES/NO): NO